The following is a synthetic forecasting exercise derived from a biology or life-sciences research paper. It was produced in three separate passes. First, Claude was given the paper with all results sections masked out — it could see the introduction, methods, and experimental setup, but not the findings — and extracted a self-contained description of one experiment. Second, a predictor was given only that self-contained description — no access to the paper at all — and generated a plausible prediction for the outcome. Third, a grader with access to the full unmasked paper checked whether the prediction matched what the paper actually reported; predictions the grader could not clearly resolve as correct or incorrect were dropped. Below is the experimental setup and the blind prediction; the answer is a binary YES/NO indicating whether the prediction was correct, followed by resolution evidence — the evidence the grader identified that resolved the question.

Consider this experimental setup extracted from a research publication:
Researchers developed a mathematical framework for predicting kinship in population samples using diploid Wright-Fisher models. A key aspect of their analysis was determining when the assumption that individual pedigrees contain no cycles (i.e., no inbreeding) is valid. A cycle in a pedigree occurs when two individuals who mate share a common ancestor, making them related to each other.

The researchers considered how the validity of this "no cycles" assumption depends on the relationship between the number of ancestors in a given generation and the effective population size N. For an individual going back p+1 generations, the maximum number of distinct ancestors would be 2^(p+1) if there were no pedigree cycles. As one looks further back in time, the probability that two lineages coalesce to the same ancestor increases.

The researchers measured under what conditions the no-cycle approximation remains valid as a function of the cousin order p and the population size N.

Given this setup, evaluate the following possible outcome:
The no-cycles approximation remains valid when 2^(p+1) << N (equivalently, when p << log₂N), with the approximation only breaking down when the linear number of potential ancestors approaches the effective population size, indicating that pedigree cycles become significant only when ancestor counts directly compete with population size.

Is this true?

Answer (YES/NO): YES